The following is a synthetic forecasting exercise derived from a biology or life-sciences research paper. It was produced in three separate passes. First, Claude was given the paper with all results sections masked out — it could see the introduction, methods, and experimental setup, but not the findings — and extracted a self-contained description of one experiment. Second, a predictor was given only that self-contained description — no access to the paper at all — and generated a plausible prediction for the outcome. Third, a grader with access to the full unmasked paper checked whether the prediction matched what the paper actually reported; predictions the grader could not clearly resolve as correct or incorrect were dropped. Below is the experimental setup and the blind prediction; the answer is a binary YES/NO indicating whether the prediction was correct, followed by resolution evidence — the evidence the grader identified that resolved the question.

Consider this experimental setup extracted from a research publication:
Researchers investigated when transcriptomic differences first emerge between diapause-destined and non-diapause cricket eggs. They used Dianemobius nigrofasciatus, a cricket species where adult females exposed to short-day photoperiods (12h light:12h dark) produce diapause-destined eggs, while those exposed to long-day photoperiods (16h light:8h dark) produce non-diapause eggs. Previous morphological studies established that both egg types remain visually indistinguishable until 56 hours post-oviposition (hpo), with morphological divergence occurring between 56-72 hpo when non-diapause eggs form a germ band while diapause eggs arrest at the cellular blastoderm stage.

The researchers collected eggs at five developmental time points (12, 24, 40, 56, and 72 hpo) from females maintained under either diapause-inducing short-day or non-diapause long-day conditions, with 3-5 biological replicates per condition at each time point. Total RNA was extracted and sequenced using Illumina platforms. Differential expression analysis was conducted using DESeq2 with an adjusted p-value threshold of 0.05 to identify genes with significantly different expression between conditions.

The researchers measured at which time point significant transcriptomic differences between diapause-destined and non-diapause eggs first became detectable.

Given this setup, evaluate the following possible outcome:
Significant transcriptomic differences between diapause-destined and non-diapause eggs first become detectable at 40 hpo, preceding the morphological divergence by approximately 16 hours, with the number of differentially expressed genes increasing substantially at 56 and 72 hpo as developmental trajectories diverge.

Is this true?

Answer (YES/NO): NO